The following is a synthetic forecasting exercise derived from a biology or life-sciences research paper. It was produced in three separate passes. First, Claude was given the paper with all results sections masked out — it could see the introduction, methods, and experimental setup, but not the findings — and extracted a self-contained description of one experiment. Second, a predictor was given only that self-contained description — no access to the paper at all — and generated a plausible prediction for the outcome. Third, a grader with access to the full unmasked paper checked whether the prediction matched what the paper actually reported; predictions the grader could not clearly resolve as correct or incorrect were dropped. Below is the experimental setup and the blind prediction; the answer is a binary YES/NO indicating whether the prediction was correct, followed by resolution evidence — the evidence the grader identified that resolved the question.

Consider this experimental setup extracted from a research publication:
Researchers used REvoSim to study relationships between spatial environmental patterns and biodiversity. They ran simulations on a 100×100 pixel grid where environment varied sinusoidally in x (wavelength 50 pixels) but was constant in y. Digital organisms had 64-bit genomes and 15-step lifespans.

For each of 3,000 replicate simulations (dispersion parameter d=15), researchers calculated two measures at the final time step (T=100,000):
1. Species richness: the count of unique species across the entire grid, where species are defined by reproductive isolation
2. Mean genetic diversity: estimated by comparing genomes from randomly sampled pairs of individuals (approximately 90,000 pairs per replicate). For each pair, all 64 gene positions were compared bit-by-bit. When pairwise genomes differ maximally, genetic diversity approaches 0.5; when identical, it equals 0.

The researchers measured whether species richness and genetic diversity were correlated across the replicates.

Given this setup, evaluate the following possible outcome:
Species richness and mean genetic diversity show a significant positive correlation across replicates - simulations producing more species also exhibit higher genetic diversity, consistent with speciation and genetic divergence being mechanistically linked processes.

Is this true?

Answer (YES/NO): YES